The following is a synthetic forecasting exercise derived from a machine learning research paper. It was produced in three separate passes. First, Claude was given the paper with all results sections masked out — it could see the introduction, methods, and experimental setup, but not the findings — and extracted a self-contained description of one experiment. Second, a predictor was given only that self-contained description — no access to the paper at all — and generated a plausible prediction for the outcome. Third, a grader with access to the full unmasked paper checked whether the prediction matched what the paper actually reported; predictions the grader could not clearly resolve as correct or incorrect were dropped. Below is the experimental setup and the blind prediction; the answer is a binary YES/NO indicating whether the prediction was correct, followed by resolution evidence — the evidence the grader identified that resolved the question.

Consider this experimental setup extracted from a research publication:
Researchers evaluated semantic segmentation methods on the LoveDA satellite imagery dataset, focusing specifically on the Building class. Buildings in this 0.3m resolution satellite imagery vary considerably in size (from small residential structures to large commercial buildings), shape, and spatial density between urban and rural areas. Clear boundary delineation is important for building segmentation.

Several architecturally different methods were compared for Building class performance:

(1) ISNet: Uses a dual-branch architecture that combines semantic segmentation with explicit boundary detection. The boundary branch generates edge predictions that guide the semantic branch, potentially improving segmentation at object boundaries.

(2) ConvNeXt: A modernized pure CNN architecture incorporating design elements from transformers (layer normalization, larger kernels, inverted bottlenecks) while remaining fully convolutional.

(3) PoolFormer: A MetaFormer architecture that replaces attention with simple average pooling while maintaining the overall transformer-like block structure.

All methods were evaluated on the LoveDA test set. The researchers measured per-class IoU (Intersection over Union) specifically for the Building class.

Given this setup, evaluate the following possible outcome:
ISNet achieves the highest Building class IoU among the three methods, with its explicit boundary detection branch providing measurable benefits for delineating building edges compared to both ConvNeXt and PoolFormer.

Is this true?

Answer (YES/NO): YES